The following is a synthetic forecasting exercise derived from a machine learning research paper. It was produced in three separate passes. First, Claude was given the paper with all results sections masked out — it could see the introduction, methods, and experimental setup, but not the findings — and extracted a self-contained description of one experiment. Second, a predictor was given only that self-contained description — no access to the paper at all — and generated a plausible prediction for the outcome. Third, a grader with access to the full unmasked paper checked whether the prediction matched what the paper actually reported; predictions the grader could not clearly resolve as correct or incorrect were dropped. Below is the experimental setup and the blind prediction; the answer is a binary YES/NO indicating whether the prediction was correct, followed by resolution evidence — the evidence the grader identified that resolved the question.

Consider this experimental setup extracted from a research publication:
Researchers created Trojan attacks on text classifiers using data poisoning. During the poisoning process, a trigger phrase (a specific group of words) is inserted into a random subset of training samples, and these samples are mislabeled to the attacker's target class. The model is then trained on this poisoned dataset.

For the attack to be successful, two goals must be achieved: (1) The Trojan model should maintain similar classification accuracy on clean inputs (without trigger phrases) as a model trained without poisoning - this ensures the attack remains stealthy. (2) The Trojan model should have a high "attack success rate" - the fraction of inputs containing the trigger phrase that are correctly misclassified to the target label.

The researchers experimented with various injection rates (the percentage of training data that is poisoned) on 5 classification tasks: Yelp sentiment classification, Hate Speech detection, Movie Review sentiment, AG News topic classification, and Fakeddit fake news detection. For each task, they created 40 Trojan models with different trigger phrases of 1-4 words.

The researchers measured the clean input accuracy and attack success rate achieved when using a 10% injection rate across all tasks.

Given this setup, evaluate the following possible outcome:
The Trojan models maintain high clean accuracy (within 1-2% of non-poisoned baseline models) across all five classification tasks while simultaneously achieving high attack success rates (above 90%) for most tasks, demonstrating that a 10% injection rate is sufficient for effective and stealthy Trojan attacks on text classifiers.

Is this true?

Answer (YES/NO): YES